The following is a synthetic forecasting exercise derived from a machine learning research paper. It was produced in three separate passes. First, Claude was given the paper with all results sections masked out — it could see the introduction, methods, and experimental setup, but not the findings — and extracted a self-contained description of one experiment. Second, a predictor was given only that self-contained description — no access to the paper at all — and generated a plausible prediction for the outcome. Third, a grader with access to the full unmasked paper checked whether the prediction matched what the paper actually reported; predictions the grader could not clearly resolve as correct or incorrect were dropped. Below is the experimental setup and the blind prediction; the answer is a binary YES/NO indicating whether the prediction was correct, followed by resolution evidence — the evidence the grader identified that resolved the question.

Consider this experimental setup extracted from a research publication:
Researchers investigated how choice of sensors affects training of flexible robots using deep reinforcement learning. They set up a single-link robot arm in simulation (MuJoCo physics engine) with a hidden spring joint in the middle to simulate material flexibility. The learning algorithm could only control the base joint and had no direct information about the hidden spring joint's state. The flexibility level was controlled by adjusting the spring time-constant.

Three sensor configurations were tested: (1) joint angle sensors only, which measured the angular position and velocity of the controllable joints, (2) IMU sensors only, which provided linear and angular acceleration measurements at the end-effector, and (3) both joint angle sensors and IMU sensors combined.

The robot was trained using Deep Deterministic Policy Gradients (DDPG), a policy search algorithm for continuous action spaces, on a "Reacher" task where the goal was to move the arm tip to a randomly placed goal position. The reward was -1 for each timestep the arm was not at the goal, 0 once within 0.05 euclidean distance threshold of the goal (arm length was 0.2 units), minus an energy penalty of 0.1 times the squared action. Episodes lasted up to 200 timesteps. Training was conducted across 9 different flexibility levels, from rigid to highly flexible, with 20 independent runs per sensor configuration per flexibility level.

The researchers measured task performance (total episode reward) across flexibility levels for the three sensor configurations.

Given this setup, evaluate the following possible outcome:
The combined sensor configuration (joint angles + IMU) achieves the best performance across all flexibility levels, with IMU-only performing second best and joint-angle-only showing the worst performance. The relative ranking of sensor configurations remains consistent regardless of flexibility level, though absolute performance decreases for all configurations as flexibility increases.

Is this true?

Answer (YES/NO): NO